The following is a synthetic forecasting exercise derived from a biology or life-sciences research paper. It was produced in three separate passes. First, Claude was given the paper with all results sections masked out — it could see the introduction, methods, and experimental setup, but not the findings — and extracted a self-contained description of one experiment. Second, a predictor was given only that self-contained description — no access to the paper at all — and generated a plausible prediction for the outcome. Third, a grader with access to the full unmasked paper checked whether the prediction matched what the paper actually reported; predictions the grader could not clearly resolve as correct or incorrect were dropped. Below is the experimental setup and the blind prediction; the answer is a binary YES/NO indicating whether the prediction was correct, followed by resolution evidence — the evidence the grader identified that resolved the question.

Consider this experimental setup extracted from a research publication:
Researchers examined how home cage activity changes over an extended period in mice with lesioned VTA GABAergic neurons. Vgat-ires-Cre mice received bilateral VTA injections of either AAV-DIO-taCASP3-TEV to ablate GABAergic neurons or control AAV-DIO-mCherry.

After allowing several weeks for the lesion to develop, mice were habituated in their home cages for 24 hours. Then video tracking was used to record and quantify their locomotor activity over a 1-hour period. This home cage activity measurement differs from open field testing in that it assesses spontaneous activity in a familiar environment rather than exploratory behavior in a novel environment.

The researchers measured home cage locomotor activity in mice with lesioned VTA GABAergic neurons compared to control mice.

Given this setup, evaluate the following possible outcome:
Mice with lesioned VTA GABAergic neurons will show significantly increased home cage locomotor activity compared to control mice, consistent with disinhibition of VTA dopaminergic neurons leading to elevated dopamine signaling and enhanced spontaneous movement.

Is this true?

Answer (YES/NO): YES